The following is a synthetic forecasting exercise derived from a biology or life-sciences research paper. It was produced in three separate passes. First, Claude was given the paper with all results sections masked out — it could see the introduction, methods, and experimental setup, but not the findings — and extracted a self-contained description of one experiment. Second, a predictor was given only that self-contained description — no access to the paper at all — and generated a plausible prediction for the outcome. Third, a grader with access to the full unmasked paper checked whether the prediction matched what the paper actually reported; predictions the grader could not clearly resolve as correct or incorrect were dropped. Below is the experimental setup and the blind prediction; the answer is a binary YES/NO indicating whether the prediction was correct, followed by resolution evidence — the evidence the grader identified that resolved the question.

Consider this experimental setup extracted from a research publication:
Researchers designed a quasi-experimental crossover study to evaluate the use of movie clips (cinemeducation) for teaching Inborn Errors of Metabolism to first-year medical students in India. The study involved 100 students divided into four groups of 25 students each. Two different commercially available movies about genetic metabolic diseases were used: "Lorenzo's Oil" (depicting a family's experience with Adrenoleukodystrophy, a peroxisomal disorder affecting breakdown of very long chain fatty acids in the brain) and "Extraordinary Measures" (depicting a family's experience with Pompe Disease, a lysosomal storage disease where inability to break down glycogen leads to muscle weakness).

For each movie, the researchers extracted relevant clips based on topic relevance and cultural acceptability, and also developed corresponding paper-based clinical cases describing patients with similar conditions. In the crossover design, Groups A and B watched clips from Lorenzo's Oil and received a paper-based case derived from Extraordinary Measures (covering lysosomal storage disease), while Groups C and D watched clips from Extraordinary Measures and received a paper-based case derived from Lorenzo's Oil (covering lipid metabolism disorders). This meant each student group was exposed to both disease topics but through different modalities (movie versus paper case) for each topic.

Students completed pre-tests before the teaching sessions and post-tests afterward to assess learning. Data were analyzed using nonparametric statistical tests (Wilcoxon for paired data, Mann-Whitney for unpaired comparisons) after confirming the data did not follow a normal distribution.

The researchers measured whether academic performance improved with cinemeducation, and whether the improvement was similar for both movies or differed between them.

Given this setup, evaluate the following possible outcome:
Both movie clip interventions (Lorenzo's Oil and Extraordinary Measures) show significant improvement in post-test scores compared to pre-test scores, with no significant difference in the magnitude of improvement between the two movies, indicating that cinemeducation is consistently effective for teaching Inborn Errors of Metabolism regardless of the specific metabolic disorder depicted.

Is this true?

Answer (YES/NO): NO